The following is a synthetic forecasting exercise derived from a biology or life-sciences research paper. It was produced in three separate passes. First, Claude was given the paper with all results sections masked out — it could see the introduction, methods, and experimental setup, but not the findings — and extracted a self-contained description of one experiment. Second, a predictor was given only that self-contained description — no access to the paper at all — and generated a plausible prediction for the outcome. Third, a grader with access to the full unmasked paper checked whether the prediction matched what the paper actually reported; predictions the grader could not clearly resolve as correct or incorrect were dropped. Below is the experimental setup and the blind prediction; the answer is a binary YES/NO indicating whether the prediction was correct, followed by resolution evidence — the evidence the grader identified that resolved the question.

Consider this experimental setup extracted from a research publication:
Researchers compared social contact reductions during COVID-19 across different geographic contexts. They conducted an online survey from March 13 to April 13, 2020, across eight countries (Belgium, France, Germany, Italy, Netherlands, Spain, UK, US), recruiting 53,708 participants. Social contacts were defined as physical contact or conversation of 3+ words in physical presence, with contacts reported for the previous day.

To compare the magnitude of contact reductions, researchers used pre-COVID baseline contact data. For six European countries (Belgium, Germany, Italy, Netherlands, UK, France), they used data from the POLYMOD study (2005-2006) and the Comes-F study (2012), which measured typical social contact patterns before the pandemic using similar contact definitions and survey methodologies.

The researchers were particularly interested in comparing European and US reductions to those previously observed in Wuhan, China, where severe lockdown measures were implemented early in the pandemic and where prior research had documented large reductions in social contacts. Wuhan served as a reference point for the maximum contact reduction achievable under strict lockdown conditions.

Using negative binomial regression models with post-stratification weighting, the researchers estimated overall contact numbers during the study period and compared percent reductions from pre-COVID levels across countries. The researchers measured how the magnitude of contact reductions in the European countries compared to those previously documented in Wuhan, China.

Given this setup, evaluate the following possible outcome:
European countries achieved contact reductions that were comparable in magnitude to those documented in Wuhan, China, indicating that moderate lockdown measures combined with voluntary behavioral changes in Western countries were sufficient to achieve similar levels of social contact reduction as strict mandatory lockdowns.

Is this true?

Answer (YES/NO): NO